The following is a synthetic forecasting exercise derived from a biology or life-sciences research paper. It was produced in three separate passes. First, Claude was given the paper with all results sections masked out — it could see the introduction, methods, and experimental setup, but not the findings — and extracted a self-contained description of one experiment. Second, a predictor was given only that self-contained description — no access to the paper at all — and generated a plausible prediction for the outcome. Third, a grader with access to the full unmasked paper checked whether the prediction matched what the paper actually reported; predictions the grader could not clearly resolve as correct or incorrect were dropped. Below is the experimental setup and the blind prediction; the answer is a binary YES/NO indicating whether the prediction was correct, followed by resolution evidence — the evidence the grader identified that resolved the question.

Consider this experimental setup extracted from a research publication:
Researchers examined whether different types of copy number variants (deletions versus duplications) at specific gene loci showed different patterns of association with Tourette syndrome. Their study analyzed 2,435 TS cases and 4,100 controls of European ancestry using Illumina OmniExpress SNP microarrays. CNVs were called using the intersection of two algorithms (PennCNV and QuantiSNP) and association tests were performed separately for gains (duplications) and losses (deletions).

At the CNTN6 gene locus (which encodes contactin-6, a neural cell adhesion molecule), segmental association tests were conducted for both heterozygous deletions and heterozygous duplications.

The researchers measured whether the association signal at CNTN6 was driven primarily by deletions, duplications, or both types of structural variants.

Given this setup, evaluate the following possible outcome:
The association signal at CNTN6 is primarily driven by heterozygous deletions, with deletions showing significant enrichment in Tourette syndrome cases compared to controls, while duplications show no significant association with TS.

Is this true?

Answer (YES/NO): NO